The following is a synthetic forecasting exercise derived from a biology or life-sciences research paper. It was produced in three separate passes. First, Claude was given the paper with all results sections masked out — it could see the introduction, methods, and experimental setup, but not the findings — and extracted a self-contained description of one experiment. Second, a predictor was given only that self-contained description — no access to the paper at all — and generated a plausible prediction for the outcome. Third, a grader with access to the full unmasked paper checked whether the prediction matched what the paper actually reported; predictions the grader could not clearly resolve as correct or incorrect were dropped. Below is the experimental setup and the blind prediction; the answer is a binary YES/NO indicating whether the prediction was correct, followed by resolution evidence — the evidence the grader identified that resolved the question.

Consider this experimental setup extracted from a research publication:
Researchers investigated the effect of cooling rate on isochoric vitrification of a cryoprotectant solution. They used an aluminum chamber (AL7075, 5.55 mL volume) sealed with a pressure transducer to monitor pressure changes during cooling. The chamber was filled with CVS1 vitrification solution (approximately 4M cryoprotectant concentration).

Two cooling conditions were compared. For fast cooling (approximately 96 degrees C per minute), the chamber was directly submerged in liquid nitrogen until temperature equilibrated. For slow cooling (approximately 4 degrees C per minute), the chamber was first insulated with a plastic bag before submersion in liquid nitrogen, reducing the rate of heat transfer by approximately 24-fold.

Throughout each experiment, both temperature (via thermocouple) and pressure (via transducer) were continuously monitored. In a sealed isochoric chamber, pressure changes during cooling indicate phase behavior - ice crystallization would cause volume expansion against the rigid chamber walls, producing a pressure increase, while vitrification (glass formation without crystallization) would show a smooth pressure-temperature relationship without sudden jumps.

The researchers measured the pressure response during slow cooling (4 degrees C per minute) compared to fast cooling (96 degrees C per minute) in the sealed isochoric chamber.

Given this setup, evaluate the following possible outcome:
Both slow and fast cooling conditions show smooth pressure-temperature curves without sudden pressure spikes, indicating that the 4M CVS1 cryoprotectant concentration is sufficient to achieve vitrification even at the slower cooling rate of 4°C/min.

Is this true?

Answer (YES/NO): NO